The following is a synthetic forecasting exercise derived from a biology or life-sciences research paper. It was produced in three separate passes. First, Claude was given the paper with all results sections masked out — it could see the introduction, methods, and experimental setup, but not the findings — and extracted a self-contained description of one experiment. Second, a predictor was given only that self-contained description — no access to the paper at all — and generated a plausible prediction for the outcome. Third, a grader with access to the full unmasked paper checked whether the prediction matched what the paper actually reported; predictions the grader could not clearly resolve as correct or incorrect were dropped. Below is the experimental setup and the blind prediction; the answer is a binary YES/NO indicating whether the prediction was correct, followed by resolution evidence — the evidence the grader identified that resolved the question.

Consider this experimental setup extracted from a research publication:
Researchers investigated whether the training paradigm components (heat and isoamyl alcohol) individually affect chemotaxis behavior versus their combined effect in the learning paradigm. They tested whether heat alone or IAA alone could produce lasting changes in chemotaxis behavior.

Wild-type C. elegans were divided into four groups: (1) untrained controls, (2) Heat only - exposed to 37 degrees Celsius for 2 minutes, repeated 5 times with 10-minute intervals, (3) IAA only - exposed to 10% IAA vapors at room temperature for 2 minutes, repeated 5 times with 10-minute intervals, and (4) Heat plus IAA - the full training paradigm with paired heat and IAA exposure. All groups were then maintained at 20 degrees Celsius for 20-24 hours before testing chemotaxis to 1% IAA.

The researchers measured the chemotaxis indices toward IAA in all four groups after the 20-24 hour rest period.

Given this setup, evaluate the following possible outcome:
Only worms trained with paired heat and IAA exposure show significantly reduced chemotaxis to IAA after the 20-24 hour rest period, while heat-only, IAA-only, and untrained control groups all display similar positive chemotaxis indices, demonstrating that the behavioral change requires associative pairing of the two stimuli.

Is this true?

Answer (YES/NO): YES